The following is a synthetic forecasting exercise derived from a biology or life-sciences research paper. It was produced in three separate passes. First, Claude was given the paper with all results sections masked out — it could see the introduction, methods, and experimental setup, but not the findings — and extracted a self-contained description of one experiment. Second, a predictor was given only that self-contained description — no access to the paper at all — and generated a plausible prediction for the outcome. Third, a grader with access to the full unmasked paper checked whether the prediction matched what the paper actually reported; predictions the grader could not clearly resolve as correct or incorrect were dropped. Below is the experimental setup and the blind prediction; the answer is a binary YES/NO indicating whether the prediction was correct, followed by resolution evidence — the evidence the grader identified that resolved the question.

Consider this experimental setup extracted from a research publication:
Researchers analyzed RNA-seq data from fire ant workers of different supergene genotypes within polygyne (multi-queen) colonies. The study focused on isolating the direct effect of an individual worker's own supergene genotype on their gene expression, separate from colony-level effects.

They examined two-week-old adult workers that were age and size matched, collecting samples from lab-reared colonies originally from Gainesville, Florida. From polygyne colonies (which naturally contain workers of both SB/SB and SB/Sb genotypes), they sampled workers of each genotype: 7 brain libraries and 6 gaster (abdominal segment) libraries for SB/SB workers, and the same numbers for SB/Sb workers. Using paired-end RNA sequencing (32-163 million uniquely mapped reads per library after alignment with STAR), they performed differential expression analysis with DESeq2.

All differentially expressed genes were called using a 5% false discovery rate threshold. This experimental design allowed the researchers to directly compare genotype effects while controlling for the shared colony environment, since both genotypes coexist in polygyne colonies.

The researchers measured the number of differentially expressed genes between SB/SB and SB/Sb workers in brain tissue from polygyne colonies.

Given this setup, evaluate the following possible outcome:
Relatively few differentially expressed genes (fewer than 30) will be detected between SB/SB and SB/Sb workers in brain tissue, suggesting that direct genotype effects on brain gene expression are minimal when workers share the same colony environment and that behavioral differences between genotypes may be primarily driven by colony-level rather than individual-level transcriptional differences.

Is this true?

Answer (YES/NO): NO